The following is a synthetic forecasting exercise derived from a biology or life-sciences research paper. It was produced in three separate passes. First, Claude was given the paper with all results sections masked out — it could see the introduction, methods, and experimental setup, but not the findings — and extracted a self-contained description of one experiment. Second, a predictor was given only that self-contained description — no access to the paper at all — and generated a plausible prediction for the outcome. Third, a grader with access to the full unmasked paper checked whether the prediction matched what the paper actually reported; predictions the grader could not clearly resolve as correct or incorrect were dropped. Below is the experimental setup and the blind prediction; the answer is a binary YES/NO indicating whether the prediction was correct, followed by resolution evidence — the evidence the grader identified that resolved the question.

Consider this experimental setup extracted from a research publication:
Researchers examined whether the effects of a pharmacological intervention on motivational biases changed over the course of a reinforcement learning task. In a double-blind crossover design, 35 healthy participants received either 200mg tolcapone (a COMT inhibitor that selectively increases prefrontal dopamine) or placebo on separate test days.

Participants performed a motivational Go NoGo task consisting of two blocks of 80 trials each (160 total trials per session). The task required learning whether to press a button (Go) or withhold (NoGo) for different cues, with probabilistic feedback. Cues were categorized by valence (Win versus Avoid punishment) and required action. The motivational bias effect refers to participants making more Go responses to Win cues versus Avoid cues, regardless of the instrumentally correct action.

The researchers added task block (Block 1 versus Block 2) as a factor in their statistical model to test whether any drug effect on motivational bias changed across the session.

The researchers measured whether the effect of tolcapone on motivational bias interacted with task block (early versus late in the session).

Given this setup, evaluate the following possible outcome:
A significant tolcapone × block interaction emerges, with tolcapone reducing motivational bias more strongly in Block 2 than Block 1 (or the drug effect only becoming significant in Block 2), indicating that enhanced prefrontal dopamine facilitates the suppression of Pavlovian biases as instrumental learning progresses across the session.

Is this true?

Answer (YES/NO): NO